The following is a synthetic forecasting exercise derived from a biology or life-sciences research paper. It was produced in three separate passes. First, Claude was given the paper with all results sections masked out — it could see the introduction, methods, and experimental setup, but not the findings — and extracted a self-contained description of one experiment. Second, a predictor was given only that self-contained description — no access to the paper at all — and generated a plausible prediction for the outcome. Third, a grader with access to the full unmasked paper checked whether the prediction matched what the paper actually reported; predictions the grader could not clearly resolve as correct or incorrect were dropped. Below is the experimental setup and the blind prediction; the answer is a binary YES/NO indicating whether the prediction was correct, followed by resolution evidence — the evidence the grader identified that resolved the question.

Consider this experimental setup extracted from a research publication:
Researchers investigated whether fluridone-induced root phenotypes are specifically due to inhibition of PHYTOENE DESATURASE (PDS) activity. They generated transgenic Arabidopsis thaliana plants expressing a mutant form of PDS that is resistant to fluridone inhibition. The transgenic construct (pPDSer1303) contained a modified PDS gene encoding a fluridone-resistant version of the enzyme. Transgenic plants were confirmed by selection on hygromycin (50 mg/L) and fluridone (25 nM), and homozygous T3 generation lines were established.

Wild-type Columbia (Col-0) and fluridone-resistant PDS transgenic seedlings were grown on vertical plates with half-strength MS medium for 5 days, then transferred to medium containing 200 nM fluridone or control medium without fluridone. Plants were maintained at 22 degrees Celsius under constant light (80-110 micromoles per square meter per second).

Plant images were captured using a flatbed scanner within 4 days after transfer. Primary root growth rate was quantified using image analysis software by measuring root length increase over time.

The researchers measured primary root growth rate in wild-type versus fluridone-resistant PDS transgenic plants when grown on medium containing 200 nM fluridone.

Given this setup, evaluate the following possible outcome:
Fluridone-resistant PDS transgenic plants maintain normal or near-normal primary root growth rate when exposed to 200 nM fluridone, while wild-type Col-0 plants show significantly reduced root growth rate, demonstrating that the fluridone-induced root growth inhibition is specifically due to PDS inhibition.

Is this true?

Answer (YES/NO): YES